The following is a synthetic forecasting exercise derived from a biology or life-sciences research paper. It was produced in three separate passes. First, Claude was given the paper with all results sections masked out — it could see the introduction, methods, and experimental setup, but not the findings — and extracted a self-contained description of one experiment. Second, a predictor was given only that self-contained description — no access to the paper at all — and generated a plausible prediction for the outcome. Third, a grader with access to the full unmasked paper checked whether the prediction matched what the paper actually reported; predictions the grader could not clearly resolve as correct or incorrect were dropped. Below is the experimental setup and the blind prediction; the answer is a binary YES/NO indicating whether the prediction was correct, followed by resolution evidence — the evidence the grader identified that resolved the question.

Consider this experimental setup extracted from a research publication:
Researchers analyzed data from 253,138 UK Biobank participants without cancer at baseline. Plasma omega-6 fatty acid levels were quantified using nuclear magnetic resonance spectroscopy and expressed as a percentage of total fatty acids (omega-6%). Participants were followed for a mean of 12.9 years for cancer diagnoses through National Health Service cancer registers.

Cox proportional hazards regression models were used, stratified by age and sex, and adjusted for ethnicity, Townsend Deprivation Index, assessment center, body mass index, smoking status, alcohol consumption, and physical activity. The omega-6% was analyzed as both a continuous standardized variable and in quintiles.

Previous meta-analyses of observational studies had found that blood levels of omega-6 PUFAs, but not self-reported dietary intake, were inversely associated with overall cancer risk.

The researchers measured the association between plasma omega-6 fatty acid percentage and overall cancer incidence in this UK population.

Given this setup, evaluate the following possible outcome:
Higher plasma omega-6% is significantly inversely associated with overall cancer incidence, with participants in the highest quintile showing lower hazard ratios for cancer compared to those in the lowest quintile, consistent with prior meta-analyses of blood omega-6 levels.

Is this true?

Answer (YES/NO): YES